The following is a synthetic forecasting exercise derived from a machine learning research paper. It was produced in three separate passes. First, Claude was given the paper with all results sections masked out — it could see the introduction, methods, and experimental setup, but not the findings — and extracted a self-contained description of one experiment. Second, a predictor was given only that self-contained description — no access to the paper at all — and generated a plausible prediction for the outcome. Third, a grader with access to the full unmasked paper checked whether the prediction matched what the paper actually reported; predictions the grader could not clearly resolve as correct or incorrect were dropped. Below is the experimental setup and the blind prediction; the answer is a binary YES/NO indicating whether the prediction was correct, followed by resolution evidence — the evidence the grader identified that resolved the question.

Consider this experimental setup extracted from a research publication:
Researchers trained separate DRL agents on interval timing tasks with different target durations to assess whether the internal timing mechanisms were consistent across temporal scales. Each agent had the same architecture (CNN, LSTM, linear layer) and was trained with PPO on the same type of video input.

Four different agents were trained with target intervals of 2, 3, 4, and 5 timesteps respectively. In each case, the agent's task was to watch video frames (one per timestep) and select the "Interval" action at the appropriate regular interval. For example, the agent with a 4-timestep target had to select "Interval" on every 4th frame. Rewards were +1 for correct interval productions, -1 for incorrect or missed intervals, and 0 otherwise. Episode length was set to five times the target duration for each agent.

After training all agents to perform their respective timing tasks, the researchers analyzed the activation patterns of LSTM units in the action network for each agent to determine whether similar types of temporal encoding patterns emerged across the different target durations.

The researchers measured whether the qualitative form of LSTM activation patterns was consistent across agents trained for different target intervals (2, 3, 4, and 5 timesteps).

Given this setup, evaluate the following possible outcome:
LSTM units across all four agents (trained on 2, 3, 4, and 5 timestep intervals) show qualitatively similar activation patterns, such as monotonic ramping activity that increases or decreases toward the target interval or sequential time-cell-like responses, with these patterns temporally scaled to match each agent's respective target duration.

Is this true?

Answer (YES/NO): NO